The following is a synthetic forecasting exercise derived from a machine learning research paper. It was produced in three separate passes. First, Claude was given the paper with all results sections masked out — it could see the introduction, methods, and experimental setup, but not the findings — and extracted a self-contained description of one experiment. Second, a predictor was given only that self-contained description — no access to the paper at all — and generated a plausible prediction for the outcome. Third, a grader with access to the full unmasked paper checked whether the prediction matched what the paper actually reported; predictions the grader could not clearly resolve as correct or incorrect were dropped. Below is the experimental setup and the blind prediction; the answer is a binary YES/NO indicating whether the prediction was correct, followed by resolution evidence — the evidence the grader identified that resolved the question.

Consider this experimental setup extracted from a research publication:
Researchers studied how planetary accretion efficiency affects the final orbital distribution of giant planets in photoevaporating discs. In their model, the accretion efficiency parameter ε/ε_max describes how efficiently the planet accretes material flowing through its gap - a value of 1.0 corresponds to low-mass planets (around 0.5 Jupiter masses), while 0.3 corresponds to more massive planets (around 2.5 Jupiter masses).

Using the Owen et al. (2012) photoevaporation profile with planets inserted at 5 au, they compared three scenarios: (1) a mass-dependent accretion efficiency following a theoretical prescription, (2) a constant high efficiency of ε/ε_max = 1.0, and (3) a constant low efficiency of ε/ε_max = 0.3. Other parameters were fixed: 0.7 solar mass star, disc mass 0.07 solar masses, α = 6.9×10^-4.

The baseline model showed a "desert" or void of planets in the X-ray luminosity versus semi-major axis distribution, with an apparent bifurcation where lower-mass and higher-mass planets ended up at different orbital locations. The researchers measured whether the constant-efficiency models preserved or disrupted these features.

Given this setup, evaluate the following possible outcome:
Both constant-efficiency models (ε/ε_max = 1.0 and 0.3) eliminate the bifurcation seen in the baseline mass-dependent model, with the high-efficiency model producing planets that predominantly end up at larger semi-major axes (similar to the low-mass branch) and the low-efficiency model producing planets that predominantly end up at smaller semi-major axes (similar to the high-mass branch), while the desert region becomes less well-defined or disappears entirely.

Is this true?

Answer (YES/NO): NO